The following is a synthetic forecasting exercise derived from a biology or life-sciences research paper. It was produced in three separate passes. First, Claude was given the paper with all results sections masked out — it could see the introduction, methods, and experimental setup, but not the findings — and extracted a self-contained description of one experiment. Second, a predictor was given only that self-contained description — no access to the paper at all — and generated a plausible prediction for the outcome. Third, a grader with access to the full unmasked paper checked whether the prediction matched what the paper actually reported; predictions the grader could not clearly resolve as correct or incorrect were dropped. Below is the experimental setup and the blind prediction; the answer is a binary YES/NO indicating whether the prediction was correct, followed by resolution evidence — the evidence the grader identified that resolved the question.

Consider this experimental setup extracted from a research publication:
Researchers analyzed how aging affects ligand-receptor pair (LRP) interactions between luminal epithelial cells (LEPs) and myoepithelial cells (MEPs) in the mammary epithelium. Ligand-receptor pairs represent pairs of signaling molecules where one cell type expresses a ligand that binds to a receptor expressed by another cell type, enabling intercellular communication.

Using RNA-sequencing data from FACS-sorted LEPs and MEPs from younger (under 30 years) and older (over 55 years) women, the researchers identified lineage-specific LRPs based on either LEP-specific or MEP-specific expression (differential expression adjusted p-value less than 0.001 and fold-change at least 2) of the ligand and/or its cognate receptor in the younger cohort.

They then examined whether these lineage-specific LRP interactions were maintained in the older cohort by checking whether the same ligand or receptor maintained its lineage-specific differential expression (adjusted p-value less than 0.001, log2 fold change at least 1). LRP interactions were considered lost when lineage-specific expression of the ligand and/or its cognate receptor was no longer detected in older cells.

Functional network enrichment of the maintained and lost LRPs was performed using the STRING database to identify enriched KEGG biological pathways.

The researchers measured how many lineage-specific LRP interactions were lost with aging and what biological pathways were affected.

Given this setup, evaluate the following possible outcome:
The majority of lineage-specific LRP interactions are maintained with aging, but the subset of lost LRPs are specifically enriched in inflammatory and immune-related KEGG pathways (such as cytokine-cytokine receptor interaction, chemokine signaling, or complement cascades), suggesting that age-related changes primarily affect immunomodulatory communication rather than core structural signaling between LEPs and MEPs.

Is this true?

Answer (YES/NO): NO